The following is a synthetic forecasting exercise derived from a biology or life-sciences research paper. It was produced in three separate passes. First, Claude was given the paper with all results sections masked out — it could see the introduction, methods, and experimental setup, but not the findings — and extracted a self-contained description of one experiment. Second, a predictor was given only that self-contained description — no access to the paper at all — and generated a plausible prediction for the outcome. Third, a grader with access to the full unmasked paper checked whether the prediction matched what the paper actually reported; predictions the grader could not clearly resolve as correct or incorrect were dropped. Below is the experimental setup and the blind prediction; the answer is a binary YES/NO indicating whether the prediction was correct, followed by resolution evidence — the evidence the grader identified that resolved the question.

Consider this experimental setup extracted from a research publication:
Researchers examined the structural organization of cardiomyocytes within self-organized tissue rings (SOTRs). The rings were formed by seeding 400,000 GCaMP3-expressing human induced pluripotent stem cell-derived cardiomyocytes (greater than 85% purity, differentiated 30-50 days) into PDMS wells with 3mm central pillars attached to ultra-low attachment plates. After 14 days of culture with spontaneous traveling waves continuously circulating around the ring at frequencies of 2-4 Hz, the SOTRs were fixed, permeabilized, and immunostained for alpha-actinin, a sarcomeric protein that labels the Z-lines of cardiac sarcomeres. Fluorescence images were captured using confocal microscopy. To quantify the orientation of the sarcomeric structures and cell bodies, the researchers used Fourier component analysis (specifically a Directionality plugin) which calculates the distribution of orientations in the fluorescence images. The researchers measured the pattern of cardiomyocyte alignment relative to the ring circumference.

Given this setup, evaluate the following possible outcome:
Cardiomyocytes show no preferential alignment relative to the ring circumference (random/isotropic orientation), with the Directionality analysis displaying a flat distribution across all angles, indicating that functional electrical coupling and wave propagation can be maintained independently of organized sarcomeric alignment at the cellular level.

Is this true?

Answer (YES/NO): NO